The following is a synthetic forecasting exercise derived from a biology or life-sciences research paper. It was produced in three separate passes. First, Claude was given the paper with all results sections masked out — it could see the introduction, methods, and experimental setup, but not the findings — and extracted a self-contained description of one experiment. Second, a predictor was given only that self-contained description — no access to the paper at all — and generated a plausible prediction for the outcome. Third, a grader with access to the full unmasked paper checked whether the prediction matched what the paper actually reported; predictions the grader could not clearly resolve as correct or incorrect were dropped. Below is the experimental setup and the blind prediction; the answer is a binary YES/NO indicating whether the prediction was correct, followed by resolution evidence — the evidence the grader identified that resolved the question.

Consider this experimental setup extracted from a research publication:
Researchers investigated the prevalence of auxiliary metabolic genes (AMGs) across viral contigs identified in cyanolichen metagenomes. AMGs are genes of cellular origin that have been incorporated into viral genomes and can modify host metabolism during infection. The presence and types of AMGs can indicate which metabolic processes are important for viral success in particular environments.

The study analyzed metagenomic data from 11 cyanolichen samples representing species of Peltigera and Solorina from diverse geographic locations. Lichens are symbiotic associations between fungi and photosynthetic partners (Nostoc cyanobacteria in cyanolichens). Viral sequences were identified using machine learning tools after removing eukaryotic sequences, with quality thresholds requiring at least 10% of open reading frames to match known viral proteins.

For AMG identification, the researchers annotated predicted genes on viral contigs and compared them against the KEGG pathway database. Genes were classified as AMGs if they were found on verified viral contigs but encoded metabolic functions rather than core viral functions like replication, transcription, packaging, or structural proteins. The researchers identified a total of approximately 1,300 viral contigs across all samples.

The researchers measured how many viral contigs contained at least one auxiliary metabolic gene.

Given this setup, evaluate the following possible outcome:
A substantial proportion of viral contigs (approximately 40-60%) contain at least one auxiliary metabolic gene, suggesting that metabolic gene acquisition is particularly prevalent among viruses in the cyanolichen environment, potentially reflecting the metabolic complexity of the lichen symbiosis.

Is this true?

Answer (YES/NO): NO